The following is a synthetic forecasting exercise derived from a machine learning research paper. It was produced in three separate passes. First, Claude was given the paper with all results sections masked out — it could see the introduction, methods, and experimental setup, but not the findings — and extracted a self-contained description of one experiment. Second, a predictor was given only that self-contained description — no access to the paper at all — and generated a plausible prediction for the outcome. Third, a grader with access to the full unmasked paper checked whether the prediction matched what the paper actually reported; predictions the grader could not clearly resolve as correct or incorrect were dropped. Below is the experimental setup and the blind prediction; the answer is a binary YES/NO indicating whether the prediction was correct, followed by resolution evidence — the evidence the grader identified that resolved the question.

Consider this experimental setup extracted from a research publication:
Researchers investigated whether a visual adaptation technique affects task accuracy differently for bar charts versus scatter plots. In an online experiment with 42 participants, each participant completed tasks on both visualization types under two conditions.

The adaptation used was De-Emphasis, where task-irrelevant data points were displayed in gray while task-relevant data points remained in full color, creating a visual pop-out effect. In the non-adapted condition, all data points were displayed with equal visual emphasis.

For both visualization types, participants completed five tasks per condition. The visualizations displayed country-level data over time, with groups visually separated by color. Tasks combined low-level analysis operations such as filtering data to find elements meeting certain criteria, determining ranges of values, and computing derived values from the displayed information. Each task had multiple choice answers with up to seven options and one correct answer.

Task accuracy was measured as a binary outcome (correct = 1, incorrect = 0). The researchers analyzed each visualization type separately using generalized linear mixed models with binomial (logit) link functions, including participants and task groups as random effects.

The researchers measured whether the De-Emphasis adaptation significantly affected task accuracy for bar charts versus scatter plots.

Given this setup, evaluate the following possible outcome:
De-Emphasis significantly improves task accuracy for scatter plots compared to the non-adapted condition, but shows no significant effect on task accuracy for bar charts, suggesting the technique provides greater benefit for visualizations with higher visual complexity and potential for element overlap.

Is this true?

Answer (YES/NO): YES